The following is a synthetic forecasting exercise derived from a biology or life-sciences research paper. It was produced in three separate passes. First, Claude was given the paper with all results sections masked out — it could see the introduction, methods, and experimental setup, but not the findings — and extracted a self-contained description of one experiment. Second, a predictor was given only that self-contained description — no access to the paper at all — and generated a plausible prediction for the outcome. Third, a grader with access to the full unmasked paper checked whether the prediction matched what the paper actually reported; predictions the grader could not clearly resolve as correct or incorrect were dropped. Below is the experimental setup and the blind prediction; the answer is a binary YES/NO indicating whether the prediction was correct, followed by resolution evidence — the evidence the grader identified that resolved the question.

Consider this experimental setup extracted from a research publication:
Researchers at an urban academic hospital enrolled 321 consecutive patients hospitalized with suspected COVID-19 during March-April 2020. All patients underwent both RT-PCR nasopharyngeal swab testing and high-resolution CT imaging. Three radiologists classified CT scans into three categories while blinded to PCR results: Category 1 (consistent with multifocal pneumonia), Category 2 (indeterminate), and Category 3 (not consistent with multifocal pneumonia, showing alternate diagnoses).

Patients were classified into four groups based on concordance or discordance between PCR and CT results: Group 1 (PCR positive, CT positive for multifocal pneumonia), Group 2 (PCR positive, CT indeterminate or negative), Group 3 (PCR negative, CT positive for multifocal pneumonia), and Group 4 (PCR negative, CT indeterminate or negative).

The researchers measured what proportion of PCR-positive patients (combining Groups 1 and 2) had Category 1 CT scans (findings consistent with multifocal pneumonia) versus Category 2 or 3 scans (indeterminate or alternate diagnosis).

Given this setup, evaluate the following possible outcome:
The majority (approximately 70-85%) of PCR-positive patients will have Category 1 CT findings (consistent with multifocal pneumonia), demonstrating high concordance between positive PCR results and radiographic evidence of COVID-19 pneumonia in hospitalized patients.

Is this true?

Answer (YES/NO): YES